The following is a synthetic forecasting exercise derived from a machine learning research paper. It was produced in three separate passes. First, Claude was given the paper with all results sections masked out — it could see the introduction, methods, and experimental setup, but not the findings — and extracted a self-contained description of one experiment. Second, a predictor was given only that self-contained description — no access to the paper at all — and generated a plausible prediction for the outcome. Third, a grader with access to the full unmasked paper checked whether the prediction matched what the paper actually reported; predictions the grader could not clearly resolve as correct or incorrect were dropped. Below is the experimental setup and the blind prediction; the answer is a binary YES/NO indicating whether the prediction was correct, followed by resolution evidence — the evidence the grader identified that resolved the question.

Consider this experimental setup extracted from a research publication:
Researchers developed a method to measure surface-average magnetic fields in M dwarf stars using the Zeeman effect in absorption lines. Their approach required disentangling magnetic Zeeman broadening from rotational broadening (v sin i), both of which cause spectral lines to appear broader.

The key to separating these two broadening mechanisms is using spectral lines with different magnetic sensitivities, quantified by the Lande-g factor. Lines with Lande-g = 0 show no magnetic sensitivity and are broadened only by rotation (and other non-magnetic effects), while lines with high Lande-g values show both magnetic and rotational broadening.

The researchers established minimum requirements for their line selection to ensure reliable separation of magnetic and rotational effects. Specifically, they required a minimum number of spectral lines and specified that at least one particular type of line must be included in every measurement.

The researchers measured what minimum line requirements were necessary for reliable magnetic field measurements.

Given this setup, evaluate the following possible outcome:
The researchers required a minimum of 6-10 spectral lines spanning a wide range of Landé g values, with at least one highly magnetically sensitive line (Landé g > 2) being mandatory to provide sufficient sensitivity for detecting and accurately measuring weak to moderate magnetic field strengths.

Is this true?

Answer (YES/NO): NO